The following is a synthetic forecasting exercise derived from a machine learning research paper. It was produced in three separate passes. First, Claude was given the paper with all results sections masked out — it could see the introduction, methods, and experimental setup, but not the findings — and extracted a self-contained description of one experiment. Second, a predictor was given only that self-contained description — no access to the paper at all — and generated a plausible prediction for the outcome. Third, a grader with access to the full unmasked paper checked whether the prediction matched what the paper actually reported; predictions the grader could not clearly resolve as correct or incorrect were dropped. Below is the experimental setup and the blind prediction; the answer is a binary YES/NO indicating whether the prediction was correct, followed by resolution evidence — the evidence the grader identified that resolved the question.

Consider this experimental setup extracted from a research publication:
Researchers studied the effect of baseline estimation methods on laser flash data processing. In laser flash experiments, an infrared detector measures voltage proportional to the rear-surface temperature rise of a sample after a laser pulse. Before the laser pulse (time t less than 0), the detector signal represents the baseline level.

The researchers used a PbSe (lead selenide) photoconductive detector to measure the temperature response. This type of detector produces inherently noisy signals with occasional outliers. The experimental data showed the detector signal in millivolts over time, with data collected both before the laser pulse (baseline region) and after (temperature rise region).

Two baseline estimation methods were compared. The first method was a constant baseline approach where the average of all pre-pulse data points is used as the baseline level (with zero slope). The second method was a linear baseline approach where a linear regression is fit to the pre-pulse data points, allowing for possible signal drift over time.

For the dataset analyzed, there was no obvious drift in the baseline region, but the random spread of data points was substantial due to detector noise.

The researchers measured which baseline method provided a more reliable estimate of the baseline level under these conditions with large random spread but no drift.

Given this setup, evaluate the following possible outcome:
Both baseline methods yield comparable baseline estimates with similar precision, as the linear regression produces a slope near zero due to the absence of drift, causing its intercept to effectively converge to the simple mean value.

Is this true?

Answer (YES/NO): NO